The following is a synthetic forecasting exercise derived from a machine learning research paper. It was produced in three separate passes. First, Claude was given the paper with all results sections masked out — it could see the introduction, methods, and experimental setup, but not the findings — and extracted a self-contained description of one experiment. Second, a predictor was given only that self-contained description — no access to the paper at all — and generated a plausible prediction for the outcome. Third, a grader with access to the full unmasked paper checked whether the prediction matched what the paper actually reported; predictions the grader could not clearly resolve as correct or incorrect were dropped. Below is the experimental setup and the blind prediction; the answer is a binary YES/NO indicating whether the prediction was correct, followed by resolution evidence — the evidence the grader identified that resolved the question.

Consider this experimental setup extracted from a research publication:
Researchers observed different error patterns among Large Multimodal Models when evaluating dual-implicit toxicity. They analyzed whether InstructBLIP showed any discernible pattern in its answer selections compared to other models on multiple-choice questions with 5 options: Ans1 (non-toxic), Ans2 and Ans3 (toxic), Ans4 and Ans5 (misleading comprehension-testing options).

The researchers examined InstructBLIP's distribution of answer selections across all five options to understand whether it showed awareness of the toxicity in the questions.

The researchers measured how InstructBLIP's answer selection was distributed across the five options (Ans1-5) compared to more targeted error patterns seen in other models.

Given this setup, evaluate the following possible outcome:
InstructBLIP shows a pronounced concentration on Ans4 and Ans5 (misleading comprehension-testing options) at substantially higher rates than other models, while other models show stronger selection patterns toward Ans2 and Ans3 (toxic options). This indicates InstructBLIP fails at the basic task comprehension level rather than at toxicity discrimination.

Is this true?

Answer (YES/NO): NO